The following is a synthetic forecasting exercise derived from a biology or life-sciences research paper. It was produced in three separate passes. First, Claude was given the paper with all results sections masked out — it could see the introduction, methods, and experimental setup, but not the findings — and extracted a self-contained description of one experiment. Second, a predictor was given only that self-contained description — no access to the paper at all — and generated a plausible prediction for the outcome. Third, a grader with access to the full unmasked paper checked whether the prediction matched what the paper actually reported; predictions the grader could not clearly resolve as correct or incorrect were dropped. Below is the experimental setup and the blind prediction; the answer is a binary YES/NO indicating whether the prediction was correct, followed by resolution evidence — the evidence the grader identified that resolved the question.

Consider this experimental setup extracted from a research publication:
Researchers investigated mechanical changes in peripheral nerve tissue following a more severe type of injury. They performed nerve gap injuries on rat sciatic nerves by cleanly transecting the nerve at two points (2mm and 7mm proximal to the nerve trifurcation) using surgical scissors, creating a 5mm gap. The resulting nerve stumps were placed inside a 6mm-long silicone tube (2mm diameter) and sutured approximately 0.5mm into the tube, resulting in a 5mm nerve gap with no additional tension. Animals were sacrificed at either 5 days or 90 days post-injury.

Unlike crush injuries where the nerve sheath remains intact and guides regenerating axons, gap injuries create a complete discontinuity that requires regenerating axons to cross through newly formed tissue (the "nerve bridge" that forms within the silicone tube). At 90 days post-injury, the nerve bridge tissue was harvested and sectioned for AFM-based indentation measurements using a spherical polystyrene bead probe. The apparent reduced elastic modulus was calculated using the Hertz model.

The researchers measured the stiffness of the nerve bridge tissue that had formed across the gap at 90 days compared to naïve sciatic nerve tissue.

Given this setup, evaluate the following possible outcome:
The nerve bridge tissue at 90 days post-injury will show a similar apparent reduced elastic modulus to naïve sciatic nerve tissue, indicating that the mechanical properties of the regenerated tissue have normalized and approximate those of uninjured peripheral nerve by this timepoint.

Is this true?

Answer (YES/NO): NO